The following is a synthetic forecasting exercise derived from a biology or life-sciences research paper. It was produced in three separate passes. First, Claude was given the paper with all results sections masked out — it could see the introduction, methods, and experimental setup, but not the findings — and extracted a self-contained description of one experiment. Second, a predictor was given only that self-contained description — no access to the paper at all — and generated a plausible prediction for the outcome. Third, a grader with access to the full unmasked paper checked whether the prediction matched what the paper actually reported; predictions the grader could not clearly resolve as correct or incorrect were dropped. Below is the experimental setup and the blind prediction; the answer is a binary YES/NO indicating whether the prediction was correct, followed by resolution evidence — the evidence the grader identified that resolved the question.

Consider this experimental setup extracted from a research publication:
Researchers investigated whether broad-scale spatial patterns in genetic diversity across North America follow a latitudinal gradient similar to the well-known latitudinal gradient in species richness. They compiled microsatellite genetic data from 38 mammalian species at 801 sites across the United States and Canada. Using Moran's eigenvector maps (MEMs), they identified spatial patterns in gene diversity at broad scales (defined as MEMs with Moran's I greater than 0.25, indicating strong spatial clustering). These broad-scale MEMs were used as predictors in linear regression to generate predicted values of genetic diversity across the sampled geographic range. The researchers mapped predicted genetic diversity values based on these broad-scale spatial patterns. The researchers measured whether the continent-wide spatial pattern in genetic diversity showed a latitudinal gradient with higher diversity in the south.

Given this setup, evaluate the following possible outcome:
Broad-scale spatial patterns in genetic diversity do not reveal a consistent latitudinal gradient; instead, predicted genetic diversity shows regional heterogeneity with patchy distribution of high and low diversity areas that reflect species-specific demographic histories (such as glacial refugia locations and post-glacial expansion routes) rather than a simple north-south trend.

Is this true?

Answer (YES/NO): NO